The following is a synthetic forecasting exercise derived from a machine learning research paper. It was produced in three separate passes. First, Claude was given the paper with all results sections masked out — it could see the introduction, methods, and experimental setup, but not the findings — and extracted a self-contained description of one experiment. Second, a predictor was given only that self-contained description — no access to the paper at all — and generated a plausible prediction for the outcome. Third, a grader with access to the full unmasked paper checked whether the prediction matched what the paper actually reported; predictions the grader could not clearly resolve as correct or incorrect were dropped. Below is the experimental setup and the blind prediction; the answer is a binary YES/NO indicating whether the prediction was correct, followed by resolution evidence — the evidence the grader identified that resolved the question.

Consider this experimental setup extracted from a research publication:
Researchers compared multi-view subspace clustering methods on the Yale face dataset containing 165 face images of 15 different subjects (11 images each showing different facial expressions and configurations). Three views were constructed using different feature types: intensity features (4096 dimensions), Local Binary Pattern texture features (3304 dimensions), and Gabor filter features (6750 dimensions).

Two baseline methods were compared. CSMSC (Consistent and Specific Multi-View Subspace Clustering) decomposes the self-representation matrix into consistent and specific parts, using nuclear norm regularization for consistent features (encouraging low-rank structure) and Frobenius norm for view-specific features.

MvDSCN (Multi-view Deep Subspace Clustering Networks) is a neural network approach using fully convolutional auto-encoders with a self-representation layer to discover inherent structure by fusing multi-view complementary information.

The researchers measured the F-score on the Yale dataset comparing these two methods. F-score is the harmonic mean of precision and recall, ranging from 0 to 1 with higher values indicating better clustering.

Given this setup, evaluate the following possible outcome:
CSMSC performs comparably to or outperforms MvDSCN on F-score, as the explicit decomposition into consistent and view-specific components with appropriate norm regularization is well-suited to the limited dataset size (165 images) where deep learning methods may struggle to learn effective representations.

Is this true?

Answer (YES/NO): YES